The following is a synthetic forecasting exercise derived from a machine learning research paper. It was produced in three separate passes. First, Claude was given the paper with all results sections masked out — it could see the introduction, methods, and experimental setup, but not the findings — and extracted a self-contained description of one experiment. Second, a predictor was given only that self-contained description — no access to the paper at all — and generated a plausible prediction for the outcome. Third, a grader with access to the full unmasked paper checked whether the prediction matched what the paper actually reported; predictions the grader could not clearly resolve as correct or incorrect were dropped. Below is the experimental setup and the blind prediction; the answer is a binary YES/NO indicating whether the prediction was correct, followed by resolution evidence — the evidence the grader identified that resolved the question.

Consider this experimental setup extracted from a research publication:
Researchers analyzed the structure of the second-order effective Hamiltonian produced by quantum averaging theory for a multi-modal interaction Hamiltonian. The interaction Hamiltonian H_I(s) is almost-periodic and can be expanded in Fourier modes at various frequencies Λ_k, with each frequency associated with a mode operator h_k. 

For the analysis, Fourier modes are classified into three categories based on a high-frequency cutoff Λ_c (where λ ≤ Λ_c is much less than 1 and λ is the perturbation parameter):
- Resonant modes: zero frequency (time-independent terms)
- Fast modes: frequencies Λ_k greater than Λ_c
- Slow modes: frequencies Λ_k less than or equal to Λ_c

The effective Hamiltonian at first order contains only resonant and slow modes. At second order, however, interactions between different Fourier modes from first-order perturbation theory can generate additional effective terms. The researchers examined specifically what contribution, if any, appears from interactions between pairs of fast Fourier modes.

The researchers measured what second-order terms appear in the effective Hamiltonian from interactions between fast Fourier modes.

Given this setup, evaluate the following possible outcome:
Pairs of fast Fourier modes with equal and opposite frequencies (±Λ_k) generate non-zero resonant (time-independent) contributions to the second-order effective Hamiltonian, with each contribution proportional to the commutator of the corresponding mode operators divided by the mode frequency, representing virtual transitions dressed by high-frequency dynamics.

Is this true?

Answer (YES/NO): YES